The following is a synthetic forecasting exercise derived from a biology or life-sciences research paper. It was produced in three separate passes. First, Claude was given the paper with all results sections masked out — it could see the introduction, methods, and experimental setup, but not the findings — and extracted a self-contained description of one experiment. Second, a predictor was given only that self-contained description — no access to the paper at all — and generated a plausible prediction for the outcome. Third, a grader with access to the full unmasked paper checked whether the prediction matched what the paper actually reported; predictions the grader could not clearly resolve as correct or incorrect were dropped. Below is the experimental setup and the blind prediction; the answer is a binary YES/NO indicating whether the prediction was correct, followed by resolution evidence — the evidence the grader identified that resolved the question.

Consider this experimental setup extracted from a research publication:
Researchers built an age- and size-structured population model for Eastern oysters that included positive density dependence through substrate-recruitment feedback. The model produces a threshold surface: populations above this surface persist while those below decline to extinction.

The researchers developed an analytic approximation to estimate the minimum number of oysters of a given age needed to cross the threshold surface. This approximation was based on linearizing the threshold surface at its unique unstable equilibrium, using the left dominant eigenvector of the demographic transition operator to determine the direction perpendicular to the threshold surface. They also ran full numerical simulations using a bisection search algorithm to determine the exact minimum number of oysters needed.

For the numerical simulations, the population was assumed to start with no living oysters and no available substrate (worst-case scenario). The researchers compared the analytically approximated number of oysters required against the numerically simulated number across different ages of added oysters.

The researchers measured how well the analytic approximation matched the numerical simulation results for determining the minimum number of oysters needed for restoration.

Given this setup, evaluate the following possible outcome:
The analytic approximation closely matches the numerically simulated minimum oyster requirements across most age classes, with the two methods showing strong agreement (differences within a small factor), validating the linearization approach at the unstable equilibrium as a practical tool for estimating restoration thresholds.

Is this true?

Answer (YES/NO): YES